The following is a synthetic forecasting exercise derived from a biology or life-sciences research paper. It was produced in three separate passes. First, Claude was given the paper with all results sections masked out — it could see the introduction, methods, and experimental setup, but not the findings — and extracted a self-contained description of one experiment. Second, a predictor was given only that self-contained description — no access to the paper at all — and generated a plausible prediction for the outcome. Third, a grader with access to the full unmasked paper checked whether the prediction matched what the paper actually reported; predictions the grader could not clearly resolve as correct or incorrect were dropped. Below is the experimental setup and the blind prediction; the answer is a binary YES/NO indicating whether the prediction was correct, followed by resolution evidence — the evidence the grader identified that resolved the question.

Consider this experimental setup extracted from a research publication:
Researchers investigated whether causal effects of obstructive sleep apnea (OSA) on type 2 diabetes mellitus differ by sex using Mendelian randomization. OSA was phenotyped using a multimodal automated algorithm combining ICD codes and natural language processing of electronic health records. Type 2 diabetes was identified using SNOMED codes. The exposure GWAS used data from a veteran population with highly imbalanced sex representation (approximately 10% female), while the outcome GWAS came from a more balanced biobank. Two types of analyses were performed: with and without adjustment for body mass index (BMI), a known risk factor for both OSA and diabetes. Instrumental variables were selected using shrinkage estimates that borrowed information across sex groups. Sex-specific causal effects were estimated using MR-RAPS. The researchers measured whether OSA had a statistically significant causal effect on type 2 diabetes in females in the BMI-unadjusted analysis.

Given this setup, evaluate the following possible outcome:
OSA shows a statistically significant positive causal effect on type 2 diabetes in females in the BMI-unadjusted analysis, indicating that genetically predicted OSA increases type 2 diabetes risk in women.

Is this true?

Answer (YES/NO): YES